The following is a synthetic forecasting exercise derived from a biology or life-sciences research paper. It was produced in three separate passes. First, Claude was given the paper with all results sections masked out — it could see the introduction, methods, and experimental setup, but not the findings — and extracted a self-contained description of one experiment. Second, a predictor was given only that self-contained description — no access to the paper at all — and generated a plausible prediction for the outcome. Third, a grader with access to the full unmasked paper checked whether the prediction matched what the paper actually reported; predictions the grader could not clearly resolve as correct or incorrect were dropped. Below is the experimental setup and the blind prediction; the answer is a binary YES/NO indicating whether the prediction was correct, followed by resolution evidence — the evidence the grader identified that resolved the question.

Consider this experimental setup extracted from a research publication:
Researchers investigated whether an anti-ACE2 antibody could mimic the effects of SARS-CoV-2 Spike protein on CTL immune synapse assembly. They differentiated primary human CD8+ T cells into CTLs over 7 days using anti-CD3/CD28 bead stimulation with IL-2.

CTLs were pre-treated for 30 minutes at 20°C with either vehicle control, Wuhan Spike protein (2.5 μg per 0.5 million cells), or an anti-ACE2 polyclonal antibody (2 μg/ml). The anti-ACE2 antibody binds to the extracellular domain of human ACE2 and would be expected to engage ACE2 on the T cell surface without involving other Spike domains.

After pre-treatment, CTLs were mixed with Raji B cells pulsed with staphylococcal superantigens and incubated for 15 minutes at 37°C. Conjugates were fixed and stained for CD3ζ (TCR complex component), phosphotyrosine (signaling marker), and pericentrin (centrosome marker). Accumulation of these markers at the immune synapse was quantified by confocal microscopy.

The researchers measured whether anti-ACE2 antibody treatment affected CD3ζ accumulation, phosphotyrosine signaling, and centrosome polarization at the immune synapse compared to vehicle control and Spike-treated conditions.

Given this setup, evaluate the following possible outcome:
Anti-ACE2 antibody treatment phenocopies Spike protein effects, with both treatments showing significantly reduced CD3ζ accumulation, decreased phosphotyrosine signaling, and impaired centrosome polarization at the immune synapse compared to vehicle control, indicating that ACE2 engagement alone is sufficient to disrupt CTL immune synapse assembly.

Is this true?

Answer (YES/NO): YES